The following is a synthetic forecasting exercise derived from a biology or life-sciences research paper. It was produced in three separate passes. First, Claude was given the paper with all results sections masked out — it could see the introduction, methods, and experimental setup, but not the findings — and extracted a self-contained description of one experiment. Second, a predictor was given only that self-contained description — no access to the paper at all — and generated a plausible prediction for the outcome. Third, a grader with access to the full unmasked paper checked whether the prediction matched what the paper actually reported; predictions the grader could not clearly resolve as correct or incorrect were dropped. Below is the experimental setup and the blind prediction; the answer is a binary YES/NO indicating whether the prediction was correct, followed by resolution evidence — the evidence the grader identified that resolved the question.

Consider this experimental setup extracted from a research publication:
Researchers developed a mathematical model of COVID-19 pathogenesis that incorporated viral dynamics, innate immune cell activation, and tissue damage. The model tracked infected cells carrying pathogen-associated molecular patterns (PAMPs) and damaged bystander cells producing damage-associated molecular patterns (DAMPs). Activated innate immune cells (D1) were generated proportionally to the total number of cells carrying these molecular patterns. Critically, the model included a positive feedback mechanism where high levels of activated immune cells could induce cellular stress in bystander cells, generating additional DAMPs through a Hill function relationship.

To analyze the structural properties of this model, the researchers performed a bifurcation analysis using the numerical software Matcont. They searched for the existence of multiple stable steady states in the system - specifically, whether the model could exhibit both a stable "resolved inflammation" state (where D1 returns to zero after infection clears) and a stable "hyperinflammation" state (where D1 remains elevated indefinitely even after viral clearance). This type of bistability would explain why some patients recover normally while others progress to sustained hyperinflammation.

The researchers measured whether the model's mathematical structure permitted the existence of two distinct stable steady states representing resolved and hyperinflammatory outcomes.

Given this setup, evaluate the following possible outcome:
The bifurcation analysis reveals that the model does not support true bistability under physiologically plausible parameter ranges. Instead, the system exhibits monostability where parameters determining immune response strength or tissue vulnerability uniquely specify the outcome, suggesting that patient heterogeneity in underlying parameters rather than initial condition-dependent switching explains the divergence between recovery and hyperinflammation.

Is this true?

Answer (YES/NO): NO